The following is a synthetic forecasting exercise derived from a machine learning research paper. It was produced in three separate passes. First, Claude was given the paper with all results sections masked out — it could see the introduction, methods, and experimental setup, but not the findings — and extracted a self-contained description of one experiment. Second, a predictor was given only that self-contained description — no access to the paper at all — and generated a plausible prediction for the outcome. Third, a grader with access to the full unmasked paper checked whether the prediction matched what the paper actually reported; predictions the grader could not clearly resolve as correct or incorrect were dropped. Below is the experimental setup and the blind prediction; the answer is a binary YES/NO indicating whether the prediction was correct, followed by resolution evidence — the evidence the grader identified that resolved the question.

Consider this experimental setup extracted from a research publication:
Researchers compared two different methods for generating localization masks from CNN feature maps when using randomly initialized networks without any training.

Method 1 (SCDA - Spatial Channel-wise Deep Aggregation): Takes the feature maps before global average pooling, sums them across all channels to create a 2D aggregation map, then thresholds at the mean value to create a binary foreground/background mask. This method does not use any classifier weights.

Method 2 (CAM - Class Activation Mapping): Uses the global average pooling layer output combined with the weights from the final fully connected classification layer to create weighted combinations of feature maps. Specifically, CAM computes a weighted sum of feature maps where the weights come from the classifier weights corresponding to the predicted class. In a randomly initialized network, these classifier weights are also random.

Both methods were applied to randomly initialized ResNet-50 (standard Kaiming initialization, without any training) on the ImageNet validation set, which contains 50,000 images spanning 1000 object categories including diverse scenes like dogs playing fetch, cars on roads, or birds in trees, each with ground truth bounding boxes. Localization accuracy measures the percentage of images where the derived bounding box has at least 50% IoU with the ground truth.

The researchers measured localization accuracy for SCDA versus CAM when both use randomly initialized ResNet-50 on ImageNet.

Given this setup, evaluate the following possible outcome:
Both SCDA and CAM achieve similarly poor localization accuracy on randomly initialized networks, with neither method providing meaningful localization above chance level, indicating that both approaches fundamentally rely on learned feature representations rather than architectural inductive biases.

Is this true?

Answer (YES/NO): NO